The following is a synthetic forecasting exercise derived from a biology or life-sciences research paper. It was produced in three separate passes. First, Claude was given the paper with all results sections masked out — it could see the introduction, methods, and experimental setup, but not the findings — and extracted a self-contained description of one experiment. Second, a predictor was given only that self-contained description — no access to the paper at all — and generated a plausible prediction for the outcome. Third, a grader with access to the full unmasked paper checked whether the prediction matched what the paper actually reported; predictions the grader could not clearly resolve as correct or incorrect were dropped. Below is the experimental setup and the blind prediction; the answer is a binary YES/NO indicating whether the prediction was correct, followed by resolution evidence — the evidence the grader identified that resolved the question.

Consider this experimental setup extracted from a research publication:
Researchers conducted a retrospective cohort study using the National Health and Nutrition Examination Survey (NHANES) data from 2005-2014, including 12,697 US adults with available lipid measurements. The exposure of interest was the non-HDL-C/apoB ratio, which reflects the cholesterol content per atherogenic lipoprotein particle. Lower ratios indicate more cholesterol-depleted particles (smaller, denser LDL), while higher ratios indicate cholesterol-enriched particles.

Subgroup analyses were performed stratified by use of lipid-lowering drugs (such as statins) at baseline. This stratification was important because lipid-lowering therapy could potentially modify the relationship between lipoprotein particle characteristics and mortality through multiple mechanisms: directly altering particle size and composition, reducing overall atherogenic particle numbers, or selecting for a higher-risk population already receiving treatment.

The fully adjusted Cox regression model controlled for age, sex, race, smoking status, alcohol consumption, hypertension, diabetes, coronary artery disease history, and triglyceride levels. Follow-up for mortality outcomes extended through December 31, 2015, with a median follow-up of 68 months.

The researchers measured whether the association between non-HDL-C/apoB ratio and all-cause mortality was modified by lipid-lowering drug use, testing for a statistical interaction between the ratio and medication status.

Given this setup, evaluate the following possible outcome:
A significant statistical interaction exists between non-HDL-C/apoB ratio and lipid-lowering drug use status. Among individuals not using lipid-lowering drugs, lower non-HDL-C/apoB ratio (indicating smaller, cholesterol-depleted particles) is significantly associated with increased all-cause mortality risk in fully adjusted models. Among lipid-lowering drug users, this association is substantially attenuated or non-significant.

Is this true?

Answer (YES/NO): NO